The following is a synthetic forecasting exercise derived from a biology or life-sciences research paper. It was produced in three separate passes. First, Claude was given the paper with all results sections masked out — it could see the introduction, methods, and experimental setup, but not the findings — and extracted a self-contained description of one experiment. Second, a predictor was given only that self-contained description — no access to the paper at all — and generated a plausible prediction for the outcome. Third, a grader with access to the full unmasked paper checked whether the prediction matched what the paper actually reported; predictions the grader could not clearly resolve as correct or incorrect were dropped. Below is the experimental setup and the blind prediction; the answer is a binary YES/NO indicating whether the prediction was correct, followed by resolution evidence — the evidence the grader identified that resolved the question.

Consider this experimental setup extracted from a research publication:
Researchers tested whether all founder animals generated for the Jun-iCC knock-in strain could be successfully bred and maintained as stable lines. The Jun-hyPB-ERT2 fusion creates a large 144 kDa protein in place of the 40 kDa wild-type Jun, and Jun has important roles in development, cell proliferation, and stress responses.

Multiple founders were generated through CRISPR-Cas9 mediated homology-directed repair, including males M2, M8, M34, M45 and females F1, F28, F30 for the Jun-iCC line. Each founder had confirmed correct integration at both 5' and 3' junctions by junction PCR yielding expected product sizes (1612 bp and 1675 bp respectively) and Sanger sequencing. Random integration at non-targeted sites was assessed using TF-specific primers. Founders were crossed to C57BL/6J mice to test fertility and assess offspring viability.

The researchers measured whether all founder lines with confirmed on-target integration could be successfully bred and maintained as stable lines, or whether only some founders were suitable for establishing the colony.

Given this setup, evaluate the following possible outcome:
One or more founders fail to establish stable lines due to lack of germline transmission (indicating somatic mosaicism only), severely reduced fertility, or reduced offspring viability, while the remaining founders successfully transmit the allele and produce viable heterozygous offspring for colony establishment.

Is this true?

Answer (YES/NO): YES